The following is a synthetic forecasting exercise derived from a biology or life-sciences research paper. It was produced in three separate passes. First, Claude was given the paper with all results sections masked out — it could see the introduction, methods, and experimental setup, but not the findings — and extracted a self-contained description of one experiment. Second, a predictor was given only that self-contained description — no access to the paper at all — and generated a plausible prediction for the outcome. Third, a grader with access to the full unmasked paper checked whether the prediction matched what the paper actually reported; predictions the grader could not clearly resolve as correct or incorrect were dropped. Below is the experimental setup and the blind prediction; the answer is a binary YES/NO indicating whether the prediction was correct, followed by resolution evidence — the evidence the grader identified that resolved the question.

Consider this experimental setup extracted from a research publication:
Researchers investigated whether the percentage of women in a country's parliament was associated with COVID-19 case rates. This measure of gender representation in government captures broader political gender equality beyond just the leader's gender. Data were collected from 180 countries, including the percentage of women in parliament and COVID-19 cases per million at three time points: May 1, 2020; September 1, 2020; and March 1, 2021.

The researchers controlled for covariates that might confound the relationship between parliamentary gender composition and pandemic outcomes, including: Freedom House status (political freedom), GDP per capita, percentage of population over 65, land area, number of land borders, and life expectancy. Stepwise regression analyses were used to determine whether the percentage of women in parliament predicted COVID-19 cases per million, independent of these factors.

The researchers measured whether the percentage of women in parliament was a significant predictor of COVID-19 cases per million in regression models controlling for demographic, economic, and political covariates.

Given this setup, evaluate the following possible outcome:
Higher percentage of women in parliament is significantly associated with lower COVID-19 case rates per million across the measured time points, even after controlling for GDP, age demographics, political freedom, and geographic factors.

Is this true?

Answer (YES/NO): NO